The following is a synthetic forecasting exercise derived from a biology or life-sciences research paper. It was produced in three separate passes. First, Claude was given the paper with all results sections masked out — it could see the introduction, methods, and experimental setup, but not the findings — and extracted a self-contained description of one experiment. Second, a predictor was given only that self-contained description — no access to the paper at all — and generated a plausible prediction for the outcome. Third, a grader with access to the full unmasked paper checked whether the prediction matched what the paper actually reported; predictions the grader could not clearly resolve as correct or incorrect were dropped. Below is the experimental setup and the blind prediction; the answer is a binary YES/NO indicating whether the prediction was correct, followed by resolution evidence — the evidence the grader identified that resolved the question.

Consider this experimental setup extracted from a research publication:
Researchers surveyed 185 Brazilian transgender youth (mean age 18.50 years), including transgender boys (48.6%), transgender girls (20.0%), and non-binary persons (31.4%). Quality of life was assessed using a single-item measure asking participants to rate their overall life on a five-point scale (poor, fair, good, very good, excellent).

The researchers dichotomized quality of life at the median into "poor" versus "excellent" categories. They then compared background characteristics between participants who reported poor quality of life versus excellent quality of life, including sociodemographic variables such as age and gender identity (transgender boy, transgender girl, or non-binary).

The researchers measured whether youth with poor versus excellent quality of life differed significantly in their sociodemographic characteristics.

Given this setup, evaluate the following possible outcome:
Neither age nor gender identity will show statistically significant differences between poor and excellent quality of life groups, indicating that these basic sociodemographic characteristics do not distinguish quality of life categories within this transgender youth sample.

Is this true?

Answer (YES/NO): YES